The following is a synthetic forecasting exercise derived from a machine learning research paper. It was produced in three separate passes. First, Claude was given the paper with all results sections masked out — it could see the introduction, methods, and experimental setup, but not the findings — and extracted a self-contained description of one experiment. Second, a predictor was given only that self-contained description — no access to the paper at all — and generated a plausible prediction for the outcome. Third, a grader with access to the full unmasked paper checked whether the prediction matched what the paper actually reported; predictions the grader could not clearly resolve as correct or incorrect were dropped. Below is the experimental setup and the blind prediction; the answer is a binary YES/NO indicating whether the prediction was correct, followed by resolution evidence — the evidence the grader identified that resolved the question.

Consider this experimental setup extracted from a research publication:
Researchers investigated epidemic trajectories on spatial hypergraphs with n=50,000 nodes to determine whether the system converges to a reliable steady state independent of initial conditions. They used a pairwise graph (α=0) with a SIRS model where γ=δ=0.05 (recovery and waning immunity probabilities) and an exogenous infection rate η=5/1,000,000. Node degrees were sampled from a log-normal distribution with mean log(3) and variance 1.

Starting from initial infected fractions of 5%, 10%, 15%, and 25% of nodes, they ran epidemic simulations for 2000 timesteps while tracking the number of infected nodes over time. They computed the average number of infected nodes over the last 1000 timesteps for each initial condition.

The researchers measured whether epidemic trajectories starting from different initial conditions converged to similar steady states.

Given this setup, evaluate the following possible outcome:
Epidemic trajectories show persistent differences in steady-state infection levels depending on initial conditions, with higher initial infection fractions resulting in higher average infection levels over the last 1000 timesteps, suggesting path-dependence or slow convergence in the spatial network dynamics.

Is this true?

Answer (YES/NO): NO